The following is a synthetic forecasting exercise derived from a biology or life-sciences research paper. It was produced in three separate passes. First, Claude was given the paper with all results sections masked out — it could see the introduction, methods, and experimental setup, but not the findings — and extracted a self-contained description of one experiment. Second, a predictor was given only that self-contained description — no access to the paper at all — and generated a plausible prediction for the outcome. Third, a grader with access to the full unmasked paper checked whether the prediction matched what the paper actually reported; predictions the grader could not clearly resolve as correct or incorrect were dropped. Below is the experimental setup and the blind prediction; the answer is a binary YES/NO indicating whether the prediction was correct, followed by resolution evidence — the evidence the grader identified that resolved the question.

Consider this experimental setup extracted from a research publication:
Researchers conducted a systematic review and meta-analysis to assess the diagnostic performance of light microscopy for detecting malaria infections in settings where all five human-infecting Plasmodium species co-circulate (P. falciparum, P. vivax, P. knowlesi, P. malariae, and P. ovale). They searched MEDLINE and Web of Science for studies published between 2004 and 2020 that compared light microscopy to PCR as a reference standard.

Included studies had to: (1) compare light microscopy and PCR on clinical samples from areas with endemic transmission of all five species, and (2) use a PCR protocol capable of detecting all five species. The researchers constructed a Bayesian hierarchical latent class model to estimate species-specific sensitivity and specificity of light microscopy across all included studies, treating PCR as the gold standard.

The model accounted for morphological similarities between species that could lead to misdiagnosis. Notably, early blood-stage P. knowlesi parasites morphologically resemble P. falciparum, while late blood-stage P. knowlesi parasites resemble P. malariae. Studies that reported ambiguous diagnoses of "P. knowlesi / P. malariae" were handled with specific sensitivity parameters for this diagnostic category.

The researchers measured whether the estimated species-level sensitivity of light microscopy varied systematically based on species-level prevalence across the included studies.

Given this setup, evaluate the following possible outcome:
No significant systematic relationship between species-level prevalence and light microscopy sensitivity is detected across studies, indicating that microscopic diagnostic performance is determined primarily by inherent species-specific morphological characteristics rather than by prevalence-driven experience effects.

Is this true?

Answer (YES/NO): NO